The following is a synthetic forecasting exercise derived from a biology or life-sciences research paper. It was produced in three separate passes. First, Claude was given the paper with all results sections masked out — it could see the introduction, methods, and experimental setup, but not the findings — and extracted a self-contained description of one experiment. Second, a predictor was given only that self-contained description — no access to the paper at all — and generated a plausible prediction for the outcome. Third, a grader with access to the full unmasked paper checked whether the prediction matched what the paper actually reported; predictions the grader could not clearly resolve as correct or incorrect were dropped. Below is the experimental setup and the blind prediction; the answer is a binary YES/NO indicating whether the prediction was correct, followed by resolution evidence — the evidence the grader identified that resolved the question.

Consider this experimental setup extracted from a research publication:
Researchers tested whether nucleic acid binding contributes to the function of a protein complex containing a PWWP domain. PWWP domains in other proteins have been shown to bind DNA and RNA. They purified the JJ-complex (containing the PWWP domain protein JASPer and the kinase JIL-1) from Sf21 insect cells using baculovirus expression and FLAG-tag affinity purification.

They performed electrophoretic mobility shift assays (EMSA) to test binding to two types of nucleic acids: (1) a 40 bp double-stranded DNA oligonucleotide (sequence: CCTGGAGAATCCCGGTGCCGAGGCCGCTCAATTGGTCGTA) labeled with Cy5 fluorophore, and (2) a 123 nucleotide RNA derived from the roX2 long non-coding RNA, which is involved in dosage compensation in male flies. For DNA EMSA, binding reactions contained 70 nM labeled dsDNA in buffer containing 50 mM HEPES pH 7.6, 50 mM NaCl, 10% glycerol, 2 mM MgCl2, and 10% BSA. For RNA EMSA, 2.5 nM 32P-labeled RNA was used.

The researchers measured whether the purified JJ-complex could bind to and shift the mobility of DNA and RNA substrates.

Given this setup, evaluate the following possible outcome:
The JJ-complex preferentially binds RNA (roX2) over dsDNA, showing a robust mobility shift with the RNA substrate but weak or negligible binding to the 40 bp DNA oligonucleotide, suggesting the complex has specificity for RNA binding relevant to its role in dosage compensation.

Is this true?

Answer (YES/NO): NO